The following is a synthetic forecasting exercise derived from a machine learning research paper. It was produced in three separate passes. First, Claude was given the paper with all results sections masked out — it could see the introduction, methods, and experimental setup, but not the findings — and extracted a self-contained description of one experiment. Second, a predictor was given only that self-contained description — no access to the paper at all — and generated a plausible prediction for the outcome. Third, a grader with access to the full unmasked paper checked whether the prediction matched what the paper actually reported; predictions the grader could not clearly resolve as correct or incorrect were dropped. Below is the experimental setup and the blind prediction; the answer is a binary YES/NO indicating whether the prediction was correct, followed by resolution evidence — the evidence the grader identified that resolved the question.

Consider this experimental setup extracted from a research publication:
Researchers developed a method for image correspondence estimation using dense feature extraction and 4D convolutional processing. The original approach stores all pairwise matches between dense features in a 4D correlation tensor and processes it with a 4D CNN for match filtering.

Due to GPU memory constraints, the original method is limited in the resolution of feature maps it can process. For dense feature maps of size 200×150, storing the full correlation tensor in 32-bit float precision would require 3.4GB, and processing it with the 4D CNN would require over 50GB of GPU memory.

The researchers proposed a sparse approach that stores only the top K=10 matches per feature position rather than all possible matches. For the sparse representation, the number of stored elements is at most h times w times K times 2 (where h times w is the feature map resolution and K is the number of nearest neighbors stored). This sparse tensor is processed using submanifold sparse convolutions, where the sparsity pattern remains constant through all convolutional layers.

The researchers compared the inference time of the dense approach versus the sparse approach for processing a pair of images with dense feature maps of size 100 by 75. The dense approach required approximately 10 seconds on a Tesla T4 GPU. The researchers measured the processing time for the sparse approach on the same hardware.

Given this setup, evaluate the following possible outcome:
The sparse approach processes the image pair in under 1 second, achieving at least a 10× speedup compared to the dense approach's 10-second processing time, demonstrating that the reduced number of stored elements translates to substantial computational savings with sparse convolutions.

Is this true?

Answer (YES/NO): YES